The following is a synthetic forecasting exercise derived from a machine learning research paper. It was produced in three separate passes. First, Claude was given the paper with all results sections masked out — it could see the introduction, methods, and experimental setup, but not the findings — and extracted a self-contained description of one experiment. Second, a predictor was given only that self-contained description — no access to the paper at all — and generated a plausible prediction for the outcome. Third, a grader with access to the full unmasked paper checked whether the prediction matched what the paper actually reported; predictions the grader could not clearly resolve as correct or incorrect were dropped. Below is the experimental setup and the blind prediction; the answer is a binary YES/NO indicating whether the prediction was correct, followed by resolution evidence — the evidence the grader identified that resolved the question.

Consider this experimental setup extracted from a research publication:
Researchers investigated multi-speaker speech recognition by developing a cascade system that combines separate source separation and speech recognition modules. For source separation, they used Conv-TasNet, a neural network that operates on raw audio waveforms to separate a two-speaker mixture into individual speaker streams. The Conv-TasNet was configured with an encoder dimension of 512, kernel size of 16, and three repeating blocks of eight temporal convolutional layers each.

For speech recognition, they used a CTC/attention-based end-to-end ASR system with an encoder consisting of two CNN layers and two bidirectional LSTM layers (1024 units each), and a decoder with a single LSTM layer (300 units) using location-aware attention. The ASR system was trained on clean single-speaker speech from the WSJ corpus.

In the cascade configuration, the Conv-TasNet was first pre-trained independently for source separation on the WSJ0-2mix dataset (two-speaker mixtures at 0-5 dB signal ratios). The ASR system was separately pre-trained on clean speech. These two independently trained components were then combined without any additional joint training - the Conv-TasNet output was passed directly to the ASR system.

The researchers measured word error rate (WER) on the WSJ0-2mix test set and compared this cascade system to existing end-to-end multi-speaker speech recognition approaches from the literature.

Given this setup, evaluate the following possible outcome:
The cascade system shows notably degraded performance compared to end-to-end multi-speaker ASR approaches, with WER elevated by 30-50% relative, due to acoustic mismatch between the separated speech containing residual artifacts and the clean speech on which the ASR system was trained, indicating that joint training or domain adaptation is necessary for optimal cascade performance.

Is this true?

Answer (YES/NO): NO